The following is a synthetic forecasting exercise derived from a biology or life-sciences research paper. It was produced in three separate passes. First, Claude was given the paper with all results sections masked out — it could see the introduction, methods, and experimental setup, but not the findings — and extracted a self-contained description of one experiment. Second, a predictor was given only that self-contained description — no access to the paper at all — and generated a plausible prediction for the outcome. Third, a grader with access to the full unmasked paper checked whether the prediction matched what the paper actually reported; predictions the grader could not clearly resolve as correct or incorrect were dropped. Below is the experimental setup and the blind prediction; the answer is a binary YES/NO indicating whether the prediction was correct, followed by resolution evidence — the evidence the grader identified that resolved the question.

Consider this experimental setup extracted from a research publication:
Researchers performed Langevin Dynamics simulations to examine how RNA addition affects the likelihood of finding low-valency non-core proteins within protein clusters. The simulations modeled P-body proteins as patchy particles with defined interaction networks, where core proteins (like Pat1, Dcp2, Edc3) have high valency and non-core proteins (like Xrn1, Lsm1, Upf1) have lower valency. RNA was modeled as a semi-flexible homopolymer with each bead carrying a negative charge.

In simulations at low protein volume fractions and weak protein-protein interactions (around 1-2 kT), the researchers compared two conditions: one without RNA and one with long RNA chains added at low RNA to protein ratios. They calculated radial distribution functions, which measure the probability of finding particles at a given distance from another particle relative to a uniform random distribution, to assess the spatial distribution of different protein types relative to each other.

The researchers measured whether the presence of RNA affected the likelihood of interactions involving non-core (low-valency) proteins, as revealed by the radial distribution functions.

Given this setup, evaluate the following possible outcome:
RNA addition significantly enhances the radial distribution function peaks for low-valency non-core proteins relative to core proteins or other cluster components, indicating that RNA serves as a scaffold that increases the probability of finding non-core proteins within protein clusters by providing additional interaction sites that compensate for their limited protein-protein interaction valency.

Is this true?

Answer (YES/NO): YES